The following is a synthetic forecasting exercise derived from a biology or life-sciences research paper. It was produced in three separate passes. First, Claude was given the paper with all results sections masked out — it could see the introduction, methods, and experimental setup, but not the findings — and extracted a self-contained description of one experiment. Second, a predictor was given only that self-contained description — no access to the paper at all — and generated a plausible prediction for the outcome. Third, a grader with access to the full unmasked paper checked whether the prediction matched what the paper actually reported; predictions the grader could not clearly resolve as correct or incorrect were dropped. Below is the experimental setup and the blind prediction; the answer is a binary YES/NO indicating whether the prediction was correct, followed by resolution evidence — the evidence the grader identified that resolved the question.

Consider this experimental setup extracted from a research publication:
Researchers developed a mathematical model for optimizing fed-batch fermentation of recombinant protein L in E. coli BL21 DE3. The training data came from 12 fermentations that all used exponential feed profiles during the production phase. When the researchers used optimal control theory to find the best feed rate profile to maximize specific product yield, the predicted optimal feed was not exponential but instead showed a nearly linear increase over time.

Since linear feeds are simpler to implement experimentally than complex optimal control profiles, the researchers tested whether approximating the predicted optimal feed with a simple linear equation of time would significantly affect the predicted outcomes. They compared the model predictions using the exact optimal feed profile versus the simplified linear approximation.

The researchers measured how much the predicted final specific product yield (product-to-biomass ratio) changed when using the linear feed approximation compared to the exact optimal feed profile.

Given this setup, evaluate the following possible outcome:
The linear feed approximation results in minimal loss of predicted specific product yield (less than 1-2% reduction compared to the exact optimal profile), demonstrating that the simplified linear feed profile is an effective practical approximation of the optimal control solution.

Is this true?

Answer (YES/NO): YES